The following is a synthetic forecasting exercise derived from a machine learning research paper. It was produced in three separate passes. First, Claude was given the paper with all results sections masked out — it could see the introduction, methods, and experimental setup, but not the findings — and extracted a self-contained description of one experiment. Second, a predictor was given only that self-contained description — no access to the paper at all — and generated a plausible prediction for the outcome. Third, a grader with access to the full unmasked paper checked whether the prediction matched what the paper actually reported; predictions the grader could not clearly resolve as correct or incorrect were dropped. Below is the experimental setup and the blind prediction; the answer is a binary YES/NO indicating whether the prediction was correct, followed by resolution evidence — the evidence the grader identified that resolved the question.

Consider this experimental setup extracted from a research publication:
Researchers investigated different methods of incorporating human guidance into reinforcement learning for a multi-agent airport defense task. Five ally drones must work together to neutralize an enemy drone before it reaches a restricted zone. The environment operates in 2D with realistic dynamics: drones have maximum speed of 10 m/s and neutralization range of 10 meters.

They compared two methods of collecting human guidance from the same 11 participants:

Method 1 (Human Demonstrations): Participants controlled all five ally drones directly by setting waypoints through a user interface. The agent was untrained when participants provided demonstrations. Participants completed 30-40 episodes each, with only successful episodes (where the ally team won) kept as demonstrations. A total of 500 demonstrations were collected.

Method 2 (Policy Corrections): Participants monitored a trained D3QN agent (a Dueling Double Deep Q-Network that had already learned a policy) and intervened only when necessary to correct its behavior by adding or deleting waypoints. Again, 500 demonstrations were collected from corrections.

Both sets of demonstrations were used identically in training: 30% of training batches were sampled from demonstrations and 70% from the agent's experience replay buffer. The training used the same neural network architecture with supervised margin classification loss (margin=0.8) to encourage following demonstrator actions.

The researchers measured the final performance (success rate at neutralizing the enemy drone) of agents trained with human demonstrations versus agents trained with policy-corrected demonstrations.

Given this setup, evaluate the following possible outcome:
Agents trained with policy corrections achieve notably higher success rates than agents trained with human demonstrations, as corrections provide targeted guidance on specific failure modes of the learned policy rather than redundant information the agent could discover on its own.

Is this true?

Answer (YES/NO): YES